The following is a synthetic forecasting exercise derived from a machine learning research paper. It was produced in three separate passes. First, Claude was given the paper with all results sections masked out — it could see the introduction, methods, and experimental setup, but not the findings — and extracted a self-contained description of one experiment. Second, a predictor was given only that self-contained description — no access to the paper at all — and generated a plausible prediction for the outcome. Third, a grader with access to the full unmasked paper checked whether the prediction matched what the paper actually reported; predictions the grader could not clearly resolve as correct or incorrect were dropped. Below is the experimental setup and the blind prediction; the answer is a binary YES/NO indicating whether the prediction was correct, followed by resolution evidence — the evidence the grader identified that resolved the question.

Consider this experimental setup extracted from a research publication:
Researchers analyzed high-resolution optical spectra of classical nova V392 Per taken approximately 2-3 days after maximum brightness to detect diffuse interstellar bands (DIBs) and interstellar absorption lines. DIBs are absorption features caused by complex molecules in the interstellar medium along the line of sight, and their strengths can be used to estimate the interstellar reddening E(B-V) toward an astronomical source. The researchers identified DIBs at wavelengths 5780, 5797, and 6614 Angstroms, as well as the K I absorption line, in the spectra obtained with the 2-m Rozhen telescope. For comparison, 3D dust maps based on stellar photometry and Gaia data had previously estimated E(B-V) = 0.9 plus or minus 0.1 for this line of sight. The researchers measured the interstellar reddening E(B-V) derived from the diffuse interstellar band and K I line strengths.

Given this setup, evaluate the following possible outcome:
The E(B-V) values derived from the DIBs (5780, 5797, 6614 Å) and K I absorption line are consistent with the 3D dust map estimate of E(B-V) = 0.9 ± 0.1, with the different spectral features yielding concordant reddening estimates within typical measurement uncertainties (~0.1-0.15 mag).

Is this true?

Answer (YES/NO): NO